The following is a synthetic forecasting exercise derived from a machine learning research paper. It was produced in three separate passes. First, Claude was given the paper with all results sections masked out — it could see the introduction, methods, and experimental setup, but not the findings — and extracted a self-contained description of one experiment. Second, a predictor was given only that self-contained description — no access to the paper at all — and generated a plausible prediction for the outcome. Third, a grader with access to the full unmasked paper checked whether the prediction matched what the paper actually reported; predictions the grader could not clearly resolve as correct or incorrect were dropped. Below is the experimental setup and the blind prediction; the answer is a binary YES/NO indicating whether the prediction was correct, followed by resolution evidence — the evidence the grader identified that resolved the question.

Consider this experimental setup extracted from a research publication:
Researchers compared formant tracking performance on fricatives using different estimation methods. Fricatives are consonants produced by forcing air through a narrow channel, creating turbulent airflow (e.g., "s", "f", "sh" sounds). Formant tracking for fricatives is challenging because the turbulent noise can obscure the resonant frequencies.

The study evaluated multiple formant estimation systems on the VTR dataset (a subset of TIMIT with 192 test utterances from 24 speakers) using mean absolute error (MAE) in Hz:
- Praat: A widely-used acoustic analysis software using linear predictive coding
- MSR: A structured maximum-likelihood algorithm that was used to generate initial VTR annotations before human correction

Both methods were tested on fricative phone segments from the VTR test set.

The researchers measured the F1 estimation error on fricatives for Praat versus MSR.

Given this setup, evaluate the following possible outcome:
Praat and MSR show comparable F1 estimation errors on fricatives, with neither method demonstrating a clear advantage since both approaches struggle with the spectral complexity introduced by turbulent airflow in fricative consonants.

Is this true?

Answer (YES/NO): NO